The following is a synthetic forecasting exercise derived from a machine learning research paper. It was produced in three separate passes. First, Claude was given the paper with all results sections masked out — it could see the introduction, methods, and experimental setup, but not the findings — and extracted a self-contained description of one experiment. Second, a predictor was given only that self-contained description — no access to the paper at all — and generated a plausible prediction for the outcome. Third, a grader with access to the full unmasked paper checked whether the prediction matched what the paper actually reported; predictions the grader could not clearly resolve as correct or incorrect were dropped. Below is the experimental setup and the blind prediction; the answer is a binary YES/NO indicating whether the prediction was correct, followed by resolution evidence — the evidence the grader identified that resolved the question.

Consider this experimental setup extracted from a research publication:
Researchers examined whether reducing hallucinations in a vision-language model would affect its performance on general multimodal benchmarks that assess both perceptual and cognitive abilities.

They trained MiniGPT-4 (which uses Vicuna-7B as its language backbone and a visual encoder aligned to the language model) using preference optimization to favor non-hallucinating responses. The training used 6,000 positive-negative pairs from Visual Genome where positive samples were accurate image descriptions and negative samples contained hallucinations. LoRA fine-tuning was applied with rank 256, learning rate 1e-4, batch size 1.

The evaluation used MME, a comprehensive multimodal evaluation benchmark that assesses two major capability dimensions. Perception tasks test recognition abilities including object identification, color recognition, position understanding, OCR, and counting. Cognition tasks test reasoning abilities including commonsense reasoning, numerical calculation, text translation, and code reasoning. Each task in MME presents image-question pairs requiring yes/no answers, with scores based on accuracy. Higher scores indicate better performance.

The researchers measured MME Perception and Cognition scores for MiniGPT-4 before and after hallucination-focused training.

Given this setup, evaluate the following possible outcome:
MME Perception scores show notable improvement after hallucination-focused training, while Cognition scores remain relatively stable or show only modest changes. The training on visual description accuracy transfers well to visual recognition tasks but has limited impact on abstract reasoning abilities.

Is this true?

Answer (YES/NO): NO